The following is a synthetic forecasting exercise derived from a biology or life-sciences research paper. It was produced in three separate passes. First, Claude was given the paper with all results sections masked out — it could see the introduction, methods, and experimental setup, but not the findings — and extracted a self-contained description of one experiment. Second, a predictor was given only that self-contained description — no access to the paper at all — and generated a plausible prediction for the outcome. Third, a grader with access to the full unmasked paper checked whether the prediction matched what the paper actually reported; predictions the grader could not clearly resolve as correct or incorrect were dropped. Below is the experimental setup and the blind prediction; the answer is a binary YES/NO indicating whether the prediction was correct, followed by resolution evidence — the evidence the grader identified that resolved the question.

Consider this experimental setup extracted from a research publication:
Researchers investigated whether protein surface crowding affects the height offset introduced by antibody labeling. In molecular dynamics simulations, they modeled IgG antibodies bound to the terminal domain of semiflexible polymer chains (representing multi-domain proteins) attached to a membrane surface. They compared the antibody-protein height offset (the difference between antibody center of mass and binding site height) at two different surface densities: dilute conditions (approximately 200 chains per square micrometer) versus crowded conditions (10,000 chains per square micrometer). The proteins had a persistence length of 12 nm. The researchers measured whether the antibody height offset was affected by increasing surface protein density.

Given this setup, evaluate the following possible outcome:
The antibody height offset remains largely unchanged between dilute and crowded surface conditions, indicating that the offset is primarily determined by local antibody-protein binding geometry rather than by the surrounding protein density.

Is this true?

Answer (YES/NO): YES